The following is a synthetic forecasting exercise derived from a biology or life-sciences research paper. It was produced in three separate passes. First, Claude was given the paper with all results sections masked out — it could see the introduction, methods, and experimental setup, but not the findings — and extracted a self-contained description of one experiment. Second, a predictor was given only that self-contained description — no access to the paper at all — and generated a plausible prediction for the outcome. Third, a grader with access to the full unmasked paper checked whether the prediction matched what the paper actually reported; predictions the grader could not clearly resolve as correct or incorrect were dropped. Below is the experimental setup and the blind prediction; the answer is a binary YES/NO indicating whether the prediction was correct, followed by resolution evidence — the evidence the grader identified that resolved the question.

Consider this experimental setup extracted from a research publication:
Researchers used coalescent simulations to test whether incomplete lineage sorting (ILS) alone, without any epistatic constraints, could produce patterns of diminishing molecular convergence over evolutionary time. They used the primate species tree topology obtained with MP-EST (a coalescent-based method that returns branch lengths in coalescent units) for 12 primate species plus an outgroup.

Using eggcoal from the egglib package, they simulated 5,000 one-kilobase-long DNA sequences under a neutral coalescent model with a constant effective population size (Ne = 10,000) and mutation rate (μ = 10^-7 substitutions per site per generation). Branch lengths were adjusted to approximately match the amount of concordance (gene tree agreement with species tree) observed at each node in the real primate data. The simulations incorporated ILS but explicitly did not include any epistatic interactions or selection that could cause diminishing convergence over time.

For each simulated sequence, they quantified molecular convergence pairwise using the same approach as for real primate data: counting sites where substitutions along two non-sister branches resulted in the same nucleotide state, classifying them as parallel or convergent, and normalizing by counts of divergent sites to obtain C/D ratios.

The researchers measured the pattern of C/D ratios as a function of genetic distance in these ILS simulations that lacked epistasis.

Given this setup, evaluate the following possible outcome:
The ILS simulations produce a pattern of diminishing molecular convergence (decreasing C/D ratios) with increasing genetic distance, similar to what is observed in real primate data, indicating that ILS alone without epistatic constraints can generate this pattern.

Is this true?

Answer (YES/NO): YES